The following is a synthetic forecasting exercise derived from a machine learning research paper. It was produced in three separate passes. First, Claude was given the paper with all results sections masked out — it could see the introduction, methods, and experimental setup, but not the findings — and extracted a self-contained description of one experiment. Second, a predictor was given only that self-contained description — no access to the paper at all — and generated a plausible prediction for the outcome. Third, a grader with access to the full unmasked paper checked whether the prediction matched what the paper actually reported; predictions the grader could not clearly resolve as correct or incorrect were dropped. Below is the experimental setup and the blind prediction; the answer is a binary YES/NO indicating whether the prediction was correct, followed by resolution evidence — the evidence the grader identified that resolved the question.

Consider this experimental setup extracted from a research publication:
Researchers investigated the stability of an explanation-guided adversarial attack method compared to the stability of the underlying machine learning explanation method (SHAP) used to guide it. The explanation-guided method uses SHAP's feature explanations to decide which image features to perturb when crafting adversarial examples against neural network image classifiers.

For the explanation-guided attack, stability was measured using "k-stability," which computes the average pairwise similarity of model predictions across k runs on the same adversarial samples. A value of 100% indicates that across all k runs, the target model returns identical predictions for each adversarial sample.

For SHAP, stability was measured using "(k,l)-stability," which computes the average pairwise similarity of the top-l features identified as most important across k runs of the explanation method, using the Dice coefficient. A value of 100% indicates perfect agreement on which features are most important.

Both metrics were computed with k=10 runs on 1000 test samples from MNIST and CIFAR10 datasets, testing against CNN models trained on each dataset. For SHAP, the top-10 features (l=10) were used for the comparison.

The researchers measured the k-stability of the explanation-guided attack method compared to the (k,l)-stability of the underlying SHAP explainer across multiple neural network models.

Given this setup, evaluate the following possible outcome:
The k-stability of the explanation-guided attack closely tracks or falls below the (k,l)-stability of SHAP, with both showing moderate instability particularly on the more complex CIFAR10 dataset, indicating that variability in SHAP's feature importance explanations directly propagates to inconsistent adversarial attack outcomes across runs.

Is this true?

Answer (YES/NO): NO